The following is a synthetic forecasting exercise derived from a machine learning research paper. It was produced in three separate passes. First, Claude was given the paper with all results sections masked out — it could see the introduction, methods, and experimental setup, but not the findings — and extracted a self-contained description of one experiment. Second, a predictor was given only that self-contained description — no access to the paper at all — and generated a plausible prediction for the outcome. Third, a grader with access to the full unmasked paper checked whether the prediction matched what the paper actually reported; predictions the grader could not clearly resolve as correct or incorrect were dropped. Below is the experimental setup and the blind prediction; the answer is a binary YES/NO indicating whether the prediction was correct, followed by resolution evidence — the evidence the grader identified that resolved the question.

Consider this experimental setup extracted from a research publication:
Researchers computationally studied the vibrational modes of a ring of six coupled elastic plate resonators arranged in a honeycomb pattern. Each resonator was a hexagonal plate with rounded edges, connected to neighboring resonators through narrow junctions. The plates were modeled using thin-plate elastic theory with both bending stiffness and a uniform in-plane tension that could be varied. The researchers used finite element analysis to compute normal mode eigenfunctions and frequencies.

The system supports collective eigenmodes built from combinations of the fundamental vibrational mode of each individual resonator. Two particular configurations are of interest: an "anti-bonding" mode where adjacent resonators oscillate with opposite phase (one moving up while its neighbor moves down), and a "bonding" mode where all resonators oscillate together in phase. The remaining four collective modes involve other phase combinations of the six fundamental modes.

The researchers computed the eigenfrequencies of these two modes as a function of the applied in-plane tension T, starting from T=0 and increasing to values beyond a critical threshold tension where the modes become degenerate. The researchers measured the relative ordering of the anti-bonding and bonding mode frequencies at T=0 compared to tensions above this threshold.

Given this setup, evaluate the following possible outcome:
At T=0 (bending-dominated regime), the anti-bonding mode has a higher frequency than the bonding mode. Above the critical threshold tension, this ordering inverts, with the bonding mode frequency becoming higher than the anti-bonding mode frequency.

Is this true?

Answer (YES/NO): NO